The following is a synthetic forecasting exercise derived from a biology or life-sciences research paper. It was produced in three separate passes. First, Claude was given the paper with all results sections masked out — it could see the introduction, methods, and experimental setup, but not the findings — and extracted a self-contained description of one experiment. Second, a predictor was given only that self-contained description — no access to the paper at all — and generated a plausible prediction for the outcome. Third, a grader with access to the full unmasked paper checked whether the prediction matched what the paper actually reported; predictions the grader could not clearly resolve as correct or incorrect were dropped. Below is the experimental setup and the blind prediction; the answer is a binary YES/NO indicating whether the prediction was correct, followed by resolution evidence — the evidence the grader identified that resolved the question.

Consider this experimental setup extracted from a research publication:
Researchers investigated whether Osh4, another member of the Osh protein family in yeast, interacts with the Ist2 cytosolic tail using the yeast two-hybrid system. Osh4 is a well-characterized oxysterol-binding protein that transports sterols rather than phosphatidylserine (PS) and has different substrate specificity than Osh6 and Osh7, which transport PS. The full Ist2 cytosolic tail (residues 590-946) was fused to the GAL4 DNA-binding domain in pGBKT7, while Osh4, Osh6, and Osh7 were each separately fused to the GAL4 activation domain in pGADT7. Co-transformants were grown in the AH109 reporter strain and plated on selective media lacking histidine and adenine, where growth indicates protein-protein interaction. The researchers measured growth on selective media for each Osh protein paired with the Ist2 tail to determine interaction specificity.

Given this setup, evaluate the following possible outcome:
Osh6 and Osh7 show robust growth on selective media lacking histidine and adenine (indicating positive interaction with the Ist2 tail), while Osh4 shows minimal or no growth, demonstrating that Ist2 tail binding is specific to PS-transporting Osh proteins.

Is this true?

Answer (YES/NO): YES